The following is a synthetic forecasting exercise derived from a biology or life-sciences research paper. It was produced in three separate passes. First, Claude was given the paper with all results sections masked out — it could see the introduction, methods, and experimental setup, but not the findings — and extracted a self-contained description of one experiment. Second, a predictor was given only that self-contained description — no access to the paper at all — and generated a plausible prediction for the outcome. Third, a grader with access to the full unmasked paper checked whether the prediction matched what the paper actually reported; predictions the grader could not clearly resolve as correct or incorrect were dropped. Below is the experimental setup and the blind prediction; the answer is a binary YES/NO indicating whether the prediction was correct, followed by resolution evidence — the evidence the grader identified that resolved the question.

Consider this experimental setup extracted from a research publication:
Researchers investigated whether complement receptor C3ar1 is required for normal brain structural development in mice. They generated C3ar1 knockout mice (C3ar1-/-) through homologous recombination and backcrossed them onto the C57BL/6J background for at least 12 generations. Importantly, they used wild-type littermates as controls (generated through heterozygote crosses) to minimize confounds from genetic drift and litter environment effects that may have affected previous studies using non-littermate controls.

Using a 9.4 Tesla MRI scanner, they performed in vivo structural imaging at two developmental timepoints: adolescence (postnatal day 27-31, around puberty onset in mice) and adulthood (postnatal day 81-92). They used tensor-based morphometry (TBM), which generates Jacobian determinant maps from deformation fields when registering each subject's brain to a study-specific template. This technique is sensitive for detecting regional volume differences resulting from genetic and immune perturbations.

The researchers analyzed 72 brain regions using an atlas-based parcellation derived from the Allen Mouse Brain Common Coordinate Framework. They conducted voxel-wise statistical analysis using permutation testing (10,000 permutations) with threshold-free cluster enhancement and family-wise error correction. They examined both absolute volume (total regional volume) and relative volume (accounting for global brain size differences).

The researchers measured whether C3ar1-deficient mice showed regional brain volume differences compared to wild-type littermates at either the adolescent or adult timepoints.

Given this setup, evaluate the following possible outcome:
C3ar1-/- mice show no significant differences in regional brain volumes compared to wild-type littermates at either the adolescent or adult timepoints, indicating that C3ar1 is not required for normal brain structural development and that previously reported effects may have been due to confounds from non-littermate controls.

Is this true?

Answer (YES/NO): NO